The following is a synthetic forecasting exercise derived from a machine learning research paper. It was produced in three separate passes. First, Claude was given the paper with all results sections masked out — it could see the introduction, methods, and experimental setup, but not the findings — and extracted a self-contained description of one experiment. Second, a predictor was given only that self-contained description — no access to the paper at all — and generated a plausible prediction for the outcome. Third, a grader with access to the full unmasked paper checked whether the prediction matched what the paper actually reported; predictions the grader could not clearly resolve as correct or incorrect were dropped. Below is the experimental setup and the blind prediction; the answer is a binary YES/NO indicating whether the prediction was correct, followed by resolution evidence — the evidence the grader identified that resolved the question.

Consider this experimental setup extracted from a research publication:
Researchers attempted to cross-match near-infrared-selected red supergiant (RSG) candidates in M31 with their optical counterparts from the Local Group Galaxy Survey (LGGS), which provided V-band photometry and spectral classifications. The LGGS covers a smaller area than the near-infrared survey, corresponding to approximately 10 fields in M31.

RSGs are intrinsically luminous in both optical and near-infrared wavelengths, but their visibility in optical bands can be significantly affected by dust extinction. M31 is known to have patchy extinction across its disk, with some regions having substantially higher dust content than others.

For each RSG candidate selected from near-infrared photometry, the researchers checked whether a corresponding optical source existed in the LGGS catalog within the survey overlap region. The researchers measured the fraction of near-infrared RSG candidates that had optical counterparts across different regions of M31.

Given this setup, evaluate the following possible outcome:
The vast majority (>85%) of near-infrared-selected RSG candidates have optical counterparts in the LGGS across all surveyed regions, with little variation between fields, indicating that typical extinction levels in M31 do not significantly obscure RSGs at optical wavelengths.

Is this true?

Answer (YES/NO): NO